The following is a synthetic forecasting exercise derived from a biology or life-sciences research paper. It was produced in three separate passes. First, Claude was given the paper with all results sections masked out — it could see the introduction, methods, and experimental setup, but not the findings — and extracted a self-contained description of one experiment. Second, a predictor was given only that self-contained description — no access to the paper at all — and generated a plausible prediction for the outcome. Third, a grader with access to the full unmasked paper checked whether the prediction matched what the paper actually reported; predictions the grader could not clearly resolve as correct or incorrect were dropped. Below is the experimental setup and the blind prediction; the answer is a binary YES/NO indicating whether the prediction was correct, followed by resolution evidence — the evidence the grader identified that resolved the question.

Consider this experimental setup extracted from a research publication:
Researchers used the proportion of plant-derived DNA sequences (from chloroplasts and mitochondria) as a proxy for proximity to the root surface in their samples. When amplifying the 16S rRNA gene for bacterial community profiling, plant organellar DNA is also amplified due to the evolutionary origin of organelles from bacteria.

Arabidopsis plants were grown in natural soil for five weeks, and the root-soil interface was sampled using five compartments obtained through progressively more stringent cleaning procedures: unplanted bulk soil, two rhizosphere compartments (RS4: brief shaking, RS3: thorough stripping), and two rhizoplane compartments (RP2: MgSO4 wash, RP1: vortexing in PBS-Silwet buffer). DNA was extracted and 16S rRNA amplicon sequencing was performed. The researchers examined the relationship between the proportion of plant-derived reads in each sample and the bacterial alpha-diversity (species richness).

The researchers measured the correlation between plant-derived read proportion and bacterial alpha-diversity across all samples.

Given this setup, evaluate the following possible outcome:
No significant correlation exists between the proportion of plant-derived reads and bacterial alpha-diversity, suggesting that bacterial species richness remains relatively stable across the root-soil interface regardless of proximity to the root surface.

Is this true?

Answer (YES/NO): NO